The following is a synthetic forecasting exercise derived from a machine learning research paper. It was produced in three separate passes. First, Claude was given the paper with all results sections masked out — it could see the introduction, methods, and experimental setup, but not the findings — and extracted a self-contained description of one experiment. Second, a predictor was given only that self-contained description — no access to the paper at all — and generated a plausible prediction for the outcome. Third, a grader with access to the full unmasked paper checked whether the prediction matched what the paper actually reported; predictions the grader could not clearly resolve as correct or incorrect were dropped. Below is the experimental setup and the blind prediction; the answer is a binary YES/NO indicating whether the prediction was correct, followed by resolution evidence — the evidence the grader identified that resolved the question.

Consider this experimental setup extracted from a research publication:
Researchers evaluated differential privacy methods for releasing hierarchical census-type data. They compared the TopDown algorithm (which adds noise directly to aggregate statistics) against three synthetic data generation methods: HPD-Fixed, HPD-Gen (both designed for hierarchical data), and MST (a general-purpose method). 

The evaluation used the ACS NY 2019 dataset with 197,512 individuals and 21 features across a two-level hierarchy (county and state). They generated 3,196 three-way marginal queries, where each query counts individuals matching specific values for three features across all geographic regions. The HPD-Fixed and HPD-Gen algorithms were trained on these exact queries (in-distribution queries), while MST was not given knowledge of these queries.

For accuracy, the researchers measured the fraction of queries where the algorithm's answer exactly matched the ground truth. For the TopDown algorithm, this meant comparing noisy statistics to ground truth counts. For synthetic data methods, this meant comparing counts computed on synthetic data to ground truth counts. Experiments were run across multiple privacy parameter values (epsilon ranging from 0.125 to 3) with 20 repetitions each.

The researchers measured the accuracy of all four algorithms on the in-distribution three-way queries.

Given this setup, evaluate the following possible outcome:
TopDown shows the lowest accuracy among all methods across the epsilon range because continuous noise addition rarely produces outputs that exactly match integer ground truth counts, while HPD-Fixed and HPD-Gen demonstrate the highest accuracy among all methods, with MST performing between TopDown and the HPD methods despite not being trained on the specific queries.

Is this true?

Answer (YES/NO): NO